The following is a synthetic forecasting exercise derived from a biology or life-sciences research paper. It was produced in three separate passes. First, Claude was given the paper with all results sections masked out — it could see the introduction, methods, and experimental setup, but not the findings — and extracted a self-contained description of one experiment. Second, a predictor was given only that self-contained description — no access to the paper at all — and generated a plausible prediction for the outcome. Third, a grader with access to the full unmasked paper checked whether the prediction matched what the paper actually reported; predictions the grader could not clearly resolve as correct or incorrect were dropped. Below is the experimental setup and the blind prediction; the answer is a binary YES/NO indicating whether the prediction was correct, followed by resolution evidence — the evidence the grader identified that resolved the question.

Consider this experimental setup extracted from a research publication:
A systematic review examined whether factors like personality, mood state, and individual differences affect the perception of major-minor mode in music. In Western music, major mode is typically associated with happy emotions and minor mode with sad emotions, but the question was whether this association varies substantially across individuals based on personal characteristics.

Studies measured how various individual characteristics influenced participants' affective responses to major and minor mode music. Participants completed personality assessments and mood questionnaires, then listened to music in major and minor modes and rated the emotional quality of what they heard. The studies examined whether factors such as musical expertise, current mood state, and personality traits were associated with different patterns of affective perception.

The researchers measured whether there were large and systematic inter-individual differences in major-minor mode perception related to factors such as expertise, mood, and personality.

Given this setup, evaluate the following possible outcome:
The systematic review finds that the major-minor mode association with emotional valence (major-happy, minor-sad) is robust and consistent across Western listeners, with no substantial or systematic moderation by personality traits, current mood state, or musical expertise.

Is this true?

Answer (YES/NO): NO